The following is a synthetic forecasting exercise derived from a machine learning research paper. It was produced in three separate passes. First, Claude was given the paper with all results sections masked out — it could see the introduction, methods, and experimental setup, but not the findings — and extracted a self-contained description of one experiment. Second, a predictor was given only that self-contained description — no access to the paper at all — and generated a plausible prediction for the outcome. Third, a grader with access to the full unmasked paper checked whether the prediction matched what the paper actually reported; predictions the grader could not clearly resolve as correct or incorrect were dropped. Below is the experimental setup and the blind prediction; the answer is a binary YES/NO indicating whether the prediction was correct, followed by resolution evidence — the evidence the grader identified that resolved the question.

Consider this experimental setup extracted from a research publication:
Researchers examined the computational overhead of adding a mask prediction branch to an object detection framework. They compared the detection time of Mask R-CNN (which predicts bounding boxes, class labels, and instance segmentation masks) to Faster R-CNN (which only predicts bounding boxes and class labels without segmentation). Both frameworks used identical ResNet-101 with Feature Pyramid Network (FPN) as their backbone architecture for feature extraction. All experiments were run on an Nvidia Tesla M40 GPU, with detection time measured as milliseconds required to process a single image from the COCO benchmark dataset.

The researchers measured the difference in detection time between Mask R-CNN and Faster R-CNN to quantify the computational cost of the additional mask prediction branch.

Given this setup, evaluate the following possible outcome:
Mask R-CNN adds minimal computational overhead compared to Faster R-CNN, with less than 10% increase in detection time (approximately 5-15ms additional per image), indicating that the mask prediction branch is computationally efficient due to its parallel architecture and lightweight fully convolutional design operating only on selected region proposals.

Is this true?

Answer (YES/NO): NO